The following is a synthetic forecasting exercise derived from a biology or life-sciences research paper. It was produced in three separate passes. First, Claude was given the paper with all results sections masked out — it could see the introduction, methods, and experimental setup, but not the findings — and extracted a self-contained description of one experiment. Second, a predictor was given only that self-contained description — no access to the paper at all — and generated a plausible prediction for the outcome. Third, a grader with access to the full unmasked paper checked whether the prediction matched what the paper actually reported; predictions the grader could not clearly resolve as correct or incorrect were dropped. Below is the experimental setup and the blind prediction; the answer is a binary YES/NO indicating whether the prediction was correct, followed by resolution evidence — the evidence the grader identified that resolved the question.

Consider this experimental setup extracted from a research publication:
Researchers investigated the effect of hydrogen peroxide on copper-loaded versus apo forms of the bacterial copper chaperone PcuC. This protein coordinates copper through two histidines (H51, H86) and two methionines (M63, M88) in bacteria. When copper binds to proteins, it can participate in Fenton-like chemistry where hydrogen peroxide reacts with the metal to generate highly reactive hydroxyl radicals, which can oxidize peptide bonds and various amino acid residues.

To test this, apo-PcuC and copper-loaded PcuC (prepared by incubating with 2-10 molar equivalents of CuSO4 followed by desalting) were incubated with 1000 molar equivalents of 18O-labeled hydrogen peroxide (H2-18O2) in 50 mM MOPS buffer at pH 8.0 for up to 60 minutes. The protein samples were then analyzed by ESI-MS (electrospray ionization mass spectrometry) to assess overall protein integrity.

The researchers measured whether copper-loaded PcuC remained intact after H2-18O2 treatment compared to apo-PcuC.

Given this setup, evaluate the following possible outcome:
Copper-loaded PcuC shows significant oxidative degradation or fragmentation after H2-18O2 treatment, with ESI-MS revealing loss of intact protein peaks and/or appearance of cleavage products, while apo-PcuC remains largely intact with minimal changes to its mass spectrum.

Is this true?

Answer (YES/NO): YES